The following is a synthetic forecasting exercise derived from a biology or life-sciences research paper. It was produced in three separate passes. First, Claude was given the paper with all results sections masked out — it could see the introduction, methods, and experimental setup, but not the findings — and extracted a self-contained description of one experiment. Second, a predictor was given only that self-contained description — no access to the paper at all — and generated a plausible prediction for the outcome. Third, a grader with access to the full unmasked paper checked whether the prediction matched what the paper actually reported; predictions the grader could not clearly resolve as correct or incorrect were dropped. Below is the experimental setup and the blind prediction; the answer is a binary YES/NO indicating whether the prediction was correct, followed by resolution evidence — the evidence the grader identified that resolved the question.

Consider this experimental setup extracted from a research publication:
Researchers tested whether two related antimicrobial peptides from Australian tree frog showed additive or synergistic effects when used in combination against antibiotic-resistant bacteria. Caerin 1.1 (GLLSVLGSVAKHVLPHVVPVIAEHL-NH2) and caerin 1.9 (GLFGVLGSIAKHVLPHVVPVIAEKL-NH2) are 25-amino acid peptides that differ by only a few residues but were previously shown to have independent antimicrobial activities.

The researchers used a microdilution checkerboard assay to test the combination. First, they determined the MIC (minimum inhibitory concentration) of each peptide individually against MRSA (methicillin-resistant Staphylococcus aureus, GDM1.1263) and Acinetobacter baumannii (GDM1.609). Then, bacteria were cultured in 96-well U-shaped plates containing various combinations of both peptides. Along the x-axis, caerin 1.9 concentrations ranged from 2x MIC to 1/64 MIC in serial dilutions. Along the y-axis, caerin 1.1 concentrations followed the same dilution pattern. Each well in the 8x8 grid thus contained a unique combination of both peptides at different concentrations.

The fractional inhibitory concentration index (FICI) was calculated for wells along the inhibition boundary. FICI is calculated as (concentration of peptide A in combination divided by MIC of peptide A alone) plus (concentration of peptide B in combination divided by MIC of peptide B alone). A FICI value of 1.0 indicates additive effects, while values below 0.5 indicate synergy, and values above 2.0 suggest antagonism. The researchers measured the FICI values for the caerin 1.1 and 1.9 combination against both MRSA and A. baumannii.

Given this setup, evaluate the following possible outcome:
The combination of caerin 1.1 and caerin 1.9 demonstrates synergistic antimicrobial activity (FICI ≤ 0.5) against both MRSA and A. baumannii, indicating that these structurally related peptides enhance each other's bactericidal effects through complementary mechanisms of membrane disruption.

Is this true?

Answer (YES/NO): NO